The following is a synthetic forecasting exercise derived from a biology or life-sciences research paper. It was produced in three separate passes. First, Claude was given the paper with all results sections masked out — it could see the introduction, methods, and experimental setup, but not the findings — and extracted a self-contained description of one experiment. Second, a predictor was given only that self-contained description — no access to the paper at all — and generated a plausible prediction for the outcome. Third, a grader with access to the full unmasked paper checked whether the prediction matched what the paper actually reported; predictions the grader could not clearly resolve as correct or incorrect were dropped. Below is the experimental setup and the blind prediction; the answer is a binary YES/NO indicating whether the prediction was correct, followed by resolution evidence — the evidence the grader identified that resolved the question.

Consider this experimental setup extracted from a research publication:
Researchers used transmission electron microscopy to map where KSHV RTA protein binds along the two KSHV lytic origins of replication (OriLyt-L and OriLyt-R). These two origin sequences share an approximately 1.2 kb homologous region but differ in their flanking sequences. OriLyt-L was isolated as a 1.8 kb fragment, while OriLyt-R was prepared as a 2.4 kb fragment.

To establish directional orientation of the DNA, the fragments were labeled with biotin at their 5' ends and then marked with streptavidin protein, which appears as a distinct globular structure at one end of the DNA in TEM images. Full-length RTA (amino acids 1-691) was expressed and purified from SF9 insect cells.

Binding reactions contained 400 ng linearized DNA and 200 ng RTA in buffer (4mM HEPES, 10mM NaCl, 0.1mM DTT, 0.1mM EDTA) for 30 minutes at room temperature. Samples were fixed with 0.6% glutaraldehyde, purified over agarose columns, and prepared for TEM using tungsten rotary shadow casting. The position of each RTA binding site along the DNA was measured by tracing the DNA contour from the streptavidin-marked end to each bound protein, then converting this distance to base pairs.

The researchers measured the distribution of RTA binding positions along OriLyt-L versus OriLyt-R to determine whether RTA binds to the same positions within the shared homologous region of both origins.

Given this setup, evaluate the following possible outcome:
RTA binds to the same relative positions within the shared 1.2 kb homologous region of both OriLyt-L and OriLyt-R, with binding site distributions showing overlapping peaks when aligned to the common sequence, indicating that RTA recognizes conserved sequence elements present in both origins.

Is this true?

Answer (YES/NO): YES